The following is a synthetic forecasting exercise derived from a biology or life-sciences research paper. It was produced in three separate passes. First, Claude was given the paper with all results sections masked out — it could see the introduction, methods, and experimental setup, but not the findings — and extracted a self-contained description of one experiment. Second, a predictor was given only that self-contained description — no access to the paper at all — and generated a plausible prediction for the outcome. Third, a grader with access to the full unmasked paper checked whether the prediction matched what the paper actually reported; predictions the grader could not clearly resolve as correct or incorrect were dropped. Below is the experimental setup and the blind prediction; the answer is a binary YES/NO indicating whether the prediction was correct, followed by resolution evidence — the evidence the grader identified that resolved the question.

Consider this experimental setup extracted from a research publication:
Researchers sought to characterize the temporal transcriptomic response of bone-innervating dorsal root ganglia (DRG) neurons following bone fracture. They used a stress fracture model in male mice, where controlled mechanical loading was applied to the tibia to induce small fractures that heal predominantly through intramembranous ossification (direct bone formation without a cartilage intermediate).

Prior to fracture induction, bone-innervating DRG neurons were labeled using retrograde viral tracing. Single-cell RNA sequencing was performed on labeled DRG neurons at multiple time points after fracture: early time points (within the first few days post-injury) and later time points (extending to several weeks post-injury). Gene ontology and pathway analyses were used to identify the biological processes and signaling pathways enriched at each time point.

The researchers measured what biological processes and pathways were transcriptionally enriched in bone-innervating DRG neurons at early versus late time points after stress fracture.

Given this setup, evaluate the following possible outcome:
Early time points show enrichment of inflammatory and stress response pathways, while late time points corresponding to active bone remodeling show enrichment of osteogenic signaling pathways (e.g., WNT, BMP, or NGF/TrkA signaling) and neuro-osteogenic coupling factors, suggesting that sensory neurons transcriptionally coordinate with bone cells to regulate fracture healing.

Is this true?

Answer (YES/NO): YES